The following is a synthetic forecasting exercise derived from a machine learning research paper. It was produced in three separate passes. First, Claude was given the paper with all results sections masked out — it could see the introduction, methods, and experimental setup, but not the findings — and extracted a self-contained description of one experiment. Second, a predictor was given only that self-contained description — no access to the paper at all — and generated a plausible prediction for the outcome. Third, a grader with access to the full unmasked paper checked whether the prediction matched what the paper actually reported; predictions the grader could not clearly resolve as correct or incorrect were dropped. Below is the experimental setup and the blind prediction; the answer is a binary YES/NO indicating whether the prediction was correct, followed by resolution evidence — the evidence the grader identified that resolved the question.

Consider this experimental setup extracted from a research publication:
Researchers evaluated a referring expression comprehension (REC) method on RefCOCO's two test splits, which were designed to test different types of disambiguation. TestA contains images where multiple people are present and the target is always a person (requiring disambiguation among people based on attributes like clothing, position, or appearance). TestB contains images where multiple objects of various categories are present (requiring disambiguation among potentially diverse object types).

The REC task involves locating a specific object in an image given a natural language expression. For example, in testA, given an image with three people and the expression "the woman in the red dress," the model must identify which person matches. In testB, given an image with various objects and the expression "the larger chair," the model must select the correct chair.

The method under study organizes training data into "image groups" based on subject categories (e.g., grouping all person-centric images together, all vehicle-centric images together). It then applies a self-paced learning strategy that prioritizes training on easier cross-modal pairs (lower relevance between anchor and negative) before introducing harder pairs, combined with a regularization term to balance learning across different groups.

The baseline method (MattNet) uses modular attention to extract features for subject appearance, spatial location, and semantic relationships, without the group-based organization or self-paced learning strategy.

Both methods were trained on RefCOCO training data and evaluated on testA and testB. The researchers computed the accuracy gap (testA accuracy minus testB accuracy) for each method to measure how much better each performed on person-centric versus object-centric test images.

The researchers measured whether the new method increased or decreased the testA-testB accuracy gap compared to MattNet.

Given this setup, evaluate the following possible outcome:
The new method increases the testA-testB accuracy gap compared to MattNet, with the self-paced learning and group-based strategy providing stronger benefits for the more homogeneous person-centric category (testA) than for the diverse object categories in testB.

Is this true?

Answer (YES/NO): YES